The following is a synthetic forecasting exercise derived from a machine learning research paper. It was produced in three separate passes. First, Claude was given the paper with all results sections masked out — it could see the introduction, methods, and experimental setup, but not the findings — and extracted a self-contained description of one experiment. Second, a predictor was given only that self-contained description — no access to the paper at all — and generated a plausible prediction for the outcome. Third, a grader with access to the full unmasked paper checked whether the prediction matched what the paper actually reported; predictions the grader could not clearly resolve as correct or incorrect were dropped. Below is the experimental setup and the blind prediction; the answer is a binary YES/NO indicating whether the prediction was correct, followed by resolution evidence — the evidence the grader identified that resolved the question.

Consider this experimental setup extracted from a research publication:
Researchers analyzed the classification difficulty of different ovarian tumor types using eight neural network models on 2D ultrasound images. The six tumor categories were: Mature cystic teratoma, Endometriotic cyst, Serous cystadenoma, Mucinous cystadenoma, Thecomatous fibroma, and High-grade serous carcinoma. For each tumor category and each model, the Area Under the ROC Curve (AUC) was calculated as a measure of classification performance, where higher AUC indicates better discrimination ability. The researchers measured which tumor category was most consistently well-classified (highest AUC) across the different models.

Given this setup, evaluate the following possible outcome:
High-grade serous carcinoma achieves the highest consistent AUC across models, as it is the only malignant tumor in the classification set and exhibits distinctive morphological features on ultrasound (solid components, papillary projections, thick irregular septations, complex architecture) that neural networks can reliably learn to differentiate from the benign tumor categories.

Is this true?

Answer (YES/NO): NO